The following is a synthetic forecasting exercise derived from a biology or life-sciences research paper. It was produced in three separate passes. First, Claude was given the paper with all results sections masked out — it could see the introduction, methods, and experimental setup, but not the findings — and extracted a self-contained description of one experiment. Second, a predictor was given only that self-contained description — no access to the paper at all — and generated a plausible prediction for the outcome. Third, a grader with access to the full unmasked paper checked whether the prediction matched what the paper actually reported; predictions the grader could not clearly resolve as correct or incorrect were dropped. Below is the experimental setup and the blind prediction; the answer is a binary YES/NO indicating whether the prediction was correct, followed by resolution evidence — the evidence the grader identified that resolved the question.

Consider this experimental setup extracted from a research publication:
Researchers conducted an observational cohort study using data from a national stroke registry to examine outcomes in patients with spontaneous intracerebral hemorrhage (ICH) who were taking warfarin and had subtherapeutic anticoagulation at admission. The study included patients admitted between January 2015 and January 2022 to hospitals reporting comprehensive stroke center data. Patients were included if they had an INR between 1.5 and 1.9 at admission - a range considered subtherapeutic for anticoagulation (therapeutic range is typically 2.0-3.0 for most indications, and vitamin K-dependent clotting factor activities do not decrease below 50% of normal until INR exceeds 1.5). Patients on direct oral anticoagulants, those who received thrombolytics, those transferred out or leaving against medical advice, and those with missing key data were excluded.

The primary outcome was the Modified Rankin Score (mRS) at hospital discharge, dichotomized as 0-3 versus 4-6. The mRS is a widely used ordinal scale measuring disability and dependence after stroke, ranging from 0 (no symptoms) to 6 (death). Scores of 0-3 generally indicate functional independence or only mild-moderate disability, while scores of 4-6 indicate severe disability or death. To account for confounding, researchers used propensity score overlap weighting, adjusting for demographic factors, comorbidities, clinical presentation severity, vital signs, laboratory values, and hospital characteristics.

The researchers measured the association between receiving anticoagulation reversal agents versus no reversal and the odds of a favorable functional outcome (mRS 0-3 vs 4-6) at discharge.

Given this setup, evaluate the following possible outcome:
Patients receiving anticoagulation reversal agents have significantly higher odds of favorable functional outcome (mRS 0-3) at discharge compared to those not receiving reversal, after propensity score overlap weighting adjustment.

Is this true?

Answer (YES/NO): NO